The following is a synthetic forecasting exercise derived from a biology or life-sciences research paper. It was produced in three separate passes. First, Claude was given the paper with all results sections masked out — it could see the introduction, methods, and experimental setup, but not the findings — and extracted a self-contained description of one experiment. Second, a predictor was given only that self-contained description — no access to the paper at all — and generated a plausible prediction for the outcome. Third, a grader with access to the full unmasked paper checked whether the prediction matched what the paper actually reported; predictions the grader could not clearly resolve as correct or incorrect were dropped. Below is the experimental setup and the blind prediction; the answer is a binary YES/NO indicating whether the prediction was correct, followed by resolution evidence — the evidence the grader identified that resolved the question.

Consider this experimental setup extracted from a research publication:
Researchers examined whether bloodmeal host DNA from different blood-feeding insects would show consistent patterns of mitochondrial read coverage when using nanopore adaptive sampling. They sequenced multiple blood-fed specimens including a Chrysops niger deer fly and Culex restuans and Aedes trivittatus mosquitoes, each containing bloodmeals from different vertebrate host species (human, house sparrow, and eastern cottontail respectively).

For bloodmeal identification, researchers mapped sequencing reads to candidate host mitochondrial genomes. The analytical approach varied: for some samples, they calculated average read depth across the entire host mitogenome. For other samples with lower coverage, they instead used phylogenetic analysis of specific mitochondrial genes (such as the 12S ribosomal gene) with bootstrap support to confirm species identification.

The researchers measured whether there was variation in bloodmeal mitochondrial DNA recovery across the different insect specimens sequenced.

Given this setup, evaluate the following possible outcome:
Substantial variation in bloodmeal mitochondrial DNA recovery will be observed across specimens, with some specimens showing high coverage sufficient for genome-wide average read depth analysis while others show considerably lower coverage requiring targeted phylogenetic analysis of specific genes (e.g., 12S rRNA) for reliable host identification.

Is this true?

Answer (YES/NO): YES